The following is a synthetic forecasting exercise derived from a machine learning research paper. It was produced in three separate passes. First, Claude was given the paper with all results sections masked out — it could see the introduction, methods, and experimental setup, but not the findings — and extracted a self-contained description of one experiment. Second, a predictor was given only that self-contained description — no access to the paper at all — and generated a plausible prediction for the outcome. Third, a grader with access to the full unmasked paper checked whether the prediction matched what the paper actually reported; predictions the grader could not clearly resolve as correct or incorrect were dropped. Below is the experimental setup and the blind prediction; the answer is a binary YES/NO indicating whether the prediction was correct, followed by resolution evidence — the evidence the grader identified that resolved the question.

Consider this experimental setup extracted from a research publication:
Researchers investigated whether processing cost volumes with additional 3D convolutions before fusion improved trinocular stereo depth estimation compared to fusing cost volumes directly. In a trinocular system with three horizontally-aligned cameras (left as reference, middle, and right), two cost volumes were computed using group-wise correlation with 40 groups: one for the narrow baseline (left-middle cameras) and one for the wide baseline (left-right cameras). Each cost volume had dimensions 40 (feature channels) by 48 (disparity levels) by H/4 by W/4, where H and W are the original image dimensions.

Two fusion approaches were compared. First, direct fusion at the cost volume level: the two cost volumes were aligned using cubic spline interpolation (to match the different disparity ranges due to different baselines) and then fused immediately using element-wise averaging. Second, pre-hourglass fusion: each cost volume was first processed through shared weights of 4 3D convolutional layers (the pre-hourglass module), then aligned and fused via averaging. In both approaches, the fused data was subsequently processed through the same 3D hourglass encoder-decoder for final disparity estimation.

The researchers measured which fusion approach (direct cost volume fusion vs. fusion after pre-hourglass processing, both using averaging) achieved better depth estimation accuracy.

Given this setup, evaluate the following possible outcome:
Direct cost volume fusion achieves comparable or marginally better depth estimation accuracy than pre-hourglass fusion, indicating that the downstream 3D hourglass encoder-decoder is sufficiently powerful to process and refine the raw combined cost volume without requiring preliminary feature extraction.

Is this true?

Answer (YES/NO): NO